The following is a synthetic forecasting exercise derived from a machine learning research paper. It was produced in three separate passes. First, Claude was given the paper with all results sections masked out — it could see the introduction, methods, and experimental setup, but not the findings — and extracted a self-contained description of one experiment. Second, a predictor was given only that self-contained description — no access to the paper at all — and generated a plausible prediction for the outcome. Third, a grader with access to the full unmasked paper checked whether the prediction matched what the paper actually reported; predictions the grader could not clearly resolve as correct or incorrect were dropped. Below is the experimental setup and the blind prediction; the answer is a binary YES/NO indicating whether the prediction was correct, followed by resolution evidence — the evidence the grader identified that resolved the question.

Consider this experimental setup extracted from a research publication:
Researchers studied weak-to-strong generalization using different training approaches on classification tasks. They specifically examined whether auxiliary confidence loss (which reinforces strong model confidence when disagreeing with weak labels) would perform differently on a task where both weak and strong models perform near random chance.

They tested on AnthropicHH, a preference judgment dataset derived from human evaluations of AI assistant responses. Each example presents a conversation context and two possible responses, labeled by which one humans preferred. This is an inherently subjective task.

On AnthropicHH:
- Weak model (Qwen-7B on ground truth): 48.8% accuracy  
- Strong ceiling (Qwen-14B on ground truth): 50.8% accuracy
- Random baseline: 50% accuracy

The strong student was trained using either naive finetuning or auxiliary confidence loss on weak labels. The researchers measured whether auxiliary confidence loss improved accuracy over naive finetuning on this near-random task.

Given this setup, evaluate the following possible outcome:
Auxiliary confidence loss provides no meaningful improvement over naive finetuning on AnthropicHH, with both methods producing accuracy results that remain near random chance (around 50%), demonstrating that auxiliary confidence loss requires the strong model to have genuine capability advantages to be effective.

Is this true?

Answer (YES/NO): YES